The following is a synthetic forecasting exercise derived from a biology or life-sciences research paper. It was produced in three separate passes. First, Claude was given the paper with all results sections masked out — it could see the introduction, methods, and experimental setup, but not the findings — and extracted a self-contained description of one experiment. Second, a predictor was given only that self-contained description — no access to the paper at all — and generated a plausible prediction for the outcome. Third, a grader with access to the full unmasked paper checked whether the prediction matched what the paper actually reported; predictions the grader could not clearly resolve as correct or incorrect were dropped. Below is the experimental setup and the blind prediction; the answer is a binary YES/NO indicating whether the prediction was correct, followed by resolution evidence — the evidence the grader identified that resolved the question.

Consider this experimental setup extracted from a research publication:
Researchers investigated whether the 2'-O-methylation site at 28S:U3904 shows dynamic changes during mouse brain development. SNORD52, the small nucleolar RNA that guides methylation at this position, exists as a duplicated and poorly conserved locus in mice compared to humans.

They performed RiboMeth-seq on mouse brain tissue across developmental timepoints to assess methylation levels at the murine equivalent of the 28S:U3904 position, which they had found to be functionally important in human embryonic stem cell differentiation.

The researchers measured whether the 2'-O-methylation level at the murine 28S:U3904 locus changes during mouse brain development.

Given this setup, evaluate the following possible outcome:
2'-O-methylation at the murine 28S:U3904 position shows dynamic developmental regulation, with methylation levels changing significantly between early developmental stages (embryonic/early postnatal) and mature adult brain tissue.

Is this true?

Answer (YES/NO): NO